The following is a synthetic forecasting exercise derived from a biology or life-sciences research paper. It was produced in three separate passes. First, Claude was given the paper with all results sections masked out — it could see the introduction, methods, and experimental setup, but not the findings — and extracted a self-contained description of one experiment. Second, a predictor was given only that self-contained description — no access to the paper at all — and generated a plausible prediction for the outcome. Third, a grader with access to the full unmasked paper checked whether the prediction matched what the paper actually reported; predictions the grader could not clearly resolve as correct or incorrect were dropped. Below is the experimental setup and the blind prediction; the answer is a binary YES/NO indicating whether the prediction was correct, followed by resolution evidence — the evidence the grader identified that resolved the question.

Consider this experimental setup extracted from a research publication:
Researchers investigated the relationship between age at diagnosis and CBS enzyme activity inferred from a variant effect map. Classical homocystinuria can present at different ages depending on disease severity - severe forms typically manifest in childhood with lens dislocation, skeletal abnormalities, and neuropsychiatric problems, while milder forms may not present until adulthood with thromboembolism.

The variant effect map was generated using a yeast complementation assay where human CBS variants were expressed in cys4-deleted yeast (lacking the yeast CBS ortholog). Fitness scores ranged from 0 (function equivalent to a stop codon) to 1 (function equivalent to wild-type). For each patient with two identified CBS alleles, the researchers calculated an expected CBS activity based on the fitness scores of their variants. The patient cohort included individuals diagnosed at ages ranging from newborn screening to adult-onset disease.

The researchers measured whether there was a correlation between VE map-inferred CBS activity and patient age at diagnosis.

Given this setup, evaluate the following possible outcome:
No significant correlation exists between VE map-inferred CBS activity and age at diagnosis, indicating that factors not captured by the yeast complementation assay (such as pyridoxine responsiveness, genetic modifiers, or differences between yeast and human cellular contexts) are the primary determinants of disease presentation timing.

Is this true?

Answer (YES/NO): NO